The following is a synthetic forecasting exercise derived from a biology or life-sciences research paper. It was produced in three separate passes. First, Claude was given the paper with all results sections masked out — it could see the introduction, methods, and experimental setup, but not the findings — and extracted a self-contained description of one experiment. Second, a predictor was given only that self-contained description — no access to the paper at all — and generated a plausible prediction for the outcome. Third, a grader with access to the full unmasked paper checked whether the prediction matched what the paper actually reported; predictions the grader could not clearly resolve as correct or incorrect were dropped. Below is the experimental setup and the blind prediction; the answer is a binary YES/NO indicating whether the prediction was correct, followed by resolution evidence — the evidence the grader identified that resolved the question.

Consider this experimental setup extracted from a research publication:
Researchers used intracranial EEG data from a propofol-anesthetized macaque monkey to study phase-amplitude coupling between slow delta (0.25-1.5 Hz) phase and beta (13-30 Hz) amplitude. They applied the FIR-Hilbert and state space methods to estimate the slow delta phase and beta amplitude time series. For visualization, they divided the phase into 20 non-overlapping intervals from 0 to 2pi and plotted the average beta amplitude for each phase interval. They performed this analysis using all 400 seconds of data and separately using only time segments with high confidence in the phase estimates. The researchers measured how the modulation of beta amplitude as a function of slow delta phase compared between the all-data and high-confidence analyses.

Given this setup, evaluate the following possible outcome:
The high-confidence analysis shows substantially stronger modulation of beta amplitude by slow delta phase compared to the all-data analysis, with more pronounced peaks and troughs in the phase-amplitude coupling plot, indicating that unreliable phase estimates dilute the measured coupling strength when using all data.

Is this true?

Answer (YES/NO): YES